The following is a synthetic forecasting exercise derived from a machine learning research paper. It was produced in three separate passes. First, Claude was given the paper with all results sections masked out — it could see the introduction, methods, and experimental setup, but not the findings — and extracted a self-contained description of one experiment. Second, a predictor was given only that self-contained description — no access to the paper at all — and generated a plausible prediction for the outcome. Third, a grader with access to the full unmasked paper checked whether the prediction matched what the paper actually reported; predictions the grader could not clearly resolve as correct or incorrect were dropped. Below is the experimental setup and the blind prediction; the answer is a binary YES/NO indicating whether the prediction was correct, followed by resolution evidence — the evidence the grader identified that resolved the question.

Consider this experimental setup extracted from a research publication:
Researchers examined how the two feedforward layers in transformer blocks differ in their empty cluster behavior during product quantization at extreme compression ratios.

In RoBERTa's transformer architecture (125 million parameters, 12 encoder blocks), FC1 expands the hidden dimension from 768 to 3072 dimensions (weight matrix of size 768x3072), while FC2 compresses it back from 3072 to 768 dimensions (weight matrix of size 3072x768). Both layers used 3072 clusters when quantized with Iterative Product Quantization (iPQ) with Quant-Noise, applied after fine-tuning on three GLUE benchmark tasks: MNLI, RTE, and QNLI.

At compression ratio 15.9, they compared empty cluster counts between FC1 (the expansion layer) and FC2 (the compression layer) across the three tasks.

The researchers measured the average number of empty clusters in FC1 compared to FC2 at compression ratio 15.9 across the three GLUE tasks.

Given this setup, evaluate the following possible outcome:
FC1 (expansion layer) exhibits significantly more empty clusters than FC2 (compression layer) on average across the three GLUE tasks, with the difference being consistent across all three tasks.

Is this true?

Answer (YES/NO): YES